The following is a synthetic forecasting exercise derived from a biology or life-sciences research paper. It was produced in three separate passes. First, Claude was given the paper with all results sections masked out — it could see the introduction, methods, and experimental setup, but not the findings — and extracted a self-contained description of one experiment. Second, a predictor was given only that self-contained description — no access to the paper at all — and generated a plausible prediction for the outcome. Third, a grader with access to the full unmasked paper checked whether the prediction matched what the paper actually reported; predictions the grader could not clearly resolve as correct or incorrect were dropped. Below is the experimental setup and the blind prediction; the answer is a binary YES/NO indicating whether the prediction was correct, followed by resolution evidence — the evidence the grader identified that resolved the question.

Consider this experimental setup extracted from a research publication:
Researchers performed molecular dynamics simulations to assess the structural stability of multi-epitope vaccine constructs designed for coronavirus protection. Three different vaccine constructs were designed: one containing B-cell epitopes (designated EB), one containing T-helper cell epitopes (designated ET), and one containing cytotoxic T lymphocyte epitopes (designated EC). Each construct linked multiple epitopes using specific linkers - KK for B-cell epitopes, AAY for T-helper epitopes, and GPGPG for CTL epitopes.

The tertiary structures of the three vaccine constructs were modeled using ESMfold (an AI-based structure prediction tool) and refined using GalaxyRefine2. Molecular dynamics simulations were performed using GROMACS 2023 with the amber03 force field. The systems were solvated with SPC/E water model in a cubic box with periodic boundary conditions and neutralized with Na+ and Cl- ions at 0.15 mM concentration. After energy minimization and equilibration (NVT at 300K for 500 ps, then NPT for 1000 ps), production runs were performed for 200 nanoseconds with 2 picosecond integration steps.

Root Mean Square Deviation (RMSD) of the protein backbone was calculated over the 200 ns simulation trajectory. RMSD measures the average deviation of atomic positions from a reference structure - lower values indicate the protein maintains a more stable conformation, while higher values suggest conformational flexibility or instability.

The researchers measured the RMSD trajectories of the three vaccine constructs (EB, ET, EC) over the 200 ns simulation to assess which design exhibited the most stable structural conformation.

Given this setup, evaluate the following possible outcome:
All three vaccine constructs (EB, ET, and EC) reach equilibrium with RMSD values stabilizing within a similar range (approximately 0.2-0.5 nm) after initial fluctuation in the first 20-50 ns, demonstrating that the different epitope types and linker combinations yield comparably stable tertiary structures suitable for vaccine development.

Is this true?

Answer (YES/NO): NO